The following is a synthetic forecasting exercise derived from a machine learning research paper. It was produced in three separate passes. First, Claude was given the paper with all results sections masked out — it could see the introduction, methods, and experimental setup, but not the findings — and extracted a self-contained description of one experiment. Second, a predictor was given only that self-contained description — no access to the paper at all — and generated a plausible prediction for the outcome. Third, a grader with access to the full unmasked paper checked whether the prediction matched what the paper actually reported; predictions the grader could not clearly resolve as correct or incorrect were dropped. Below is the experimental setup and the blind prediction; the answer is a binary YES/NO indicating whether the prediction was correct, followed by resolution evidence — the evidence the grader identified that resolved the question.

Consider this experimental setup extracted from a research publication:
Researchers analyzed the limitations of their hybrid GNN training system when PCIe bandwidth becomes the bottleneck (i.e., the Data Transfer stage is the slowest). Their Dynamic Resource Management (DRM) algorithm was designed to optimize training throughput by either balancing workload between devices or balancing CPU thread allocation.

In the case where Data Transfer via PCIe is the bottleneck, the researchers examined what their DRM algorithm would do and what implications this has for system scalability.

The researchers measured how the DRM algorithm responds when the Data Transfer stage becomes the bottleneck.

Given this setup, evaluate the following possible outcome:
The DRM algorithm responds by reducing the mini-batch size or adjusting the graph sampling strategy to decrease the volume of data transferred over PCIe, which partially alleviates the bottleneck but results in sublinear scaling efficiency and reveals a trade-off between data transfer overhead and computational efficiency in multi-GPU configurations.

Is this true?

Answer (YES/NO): NO